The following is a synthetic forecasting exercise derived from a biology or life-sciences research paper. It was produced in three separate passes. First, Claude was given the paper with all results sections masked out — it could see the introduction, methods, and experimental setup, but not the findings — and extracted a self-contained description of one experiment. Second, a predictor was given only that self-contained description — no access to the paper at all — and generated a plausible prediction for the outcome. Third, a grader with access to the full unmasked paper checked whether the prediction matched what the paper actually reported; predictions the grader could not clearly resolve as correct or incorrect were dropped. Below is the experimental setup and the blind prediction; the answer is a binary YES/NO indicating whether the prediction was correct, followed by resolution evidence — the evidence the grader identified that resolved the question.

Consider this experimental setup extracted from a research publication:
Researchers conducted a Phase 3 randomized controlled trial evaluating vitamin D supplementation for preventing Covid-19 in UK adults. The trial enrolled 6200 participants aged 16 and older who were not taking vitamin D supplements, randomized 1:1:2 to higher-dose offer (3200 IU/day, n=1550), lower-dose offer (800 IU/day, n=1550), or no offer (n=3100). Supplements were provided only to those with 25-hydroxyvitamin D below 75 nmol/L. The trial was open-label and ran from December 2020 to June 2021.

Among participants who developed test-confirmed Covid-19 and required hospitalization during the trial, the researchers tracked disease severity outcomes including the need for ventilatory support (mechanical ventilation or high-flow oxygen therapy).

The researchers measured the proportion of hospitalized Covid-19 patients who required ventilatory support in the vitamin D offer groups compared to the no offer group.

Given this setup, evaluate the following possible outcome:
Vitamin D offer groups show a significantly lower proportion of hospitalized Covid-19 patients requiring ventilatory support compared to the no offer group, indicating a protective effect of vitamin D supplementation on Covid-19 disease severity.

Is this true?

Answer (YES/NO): NO